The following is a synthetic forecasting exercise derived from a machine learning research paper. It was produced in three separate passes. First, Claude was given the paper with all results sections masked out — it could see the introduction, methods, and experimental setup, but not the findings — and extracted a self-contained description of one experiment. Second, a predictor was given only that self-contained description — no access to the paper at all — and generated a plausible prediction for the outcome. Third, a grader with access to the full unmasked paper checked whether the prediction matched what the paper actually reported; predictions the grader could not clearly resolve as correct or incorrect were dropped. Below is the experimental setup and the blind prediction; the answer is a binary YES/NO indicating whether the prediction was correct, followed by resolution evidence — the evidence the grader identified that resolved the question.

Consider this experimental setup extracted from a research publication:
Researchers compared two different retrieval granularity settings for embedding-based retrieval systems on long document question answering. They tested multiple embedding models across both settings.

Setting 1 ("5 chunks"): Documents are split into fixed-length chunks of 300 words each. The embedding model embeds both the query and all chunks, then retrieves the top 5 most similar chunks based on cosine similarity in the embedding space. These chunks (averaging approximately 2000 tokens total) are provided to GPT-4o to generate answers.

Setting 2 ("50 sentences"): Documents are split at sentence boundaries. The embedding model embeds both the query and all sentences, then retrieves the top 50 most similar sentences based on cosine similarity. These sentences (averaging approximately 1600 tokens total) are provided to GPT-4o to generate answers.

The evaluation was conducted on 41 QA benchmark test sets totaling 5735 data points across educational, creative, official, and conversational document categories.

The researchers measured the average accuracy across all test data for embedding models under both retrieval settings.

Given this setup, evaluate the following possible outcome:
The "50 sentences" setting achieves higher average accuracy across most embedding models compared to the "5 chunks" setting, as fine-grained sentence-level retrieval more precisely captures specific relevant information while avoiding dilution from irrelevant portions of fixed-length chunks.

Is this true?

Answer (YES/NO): NO